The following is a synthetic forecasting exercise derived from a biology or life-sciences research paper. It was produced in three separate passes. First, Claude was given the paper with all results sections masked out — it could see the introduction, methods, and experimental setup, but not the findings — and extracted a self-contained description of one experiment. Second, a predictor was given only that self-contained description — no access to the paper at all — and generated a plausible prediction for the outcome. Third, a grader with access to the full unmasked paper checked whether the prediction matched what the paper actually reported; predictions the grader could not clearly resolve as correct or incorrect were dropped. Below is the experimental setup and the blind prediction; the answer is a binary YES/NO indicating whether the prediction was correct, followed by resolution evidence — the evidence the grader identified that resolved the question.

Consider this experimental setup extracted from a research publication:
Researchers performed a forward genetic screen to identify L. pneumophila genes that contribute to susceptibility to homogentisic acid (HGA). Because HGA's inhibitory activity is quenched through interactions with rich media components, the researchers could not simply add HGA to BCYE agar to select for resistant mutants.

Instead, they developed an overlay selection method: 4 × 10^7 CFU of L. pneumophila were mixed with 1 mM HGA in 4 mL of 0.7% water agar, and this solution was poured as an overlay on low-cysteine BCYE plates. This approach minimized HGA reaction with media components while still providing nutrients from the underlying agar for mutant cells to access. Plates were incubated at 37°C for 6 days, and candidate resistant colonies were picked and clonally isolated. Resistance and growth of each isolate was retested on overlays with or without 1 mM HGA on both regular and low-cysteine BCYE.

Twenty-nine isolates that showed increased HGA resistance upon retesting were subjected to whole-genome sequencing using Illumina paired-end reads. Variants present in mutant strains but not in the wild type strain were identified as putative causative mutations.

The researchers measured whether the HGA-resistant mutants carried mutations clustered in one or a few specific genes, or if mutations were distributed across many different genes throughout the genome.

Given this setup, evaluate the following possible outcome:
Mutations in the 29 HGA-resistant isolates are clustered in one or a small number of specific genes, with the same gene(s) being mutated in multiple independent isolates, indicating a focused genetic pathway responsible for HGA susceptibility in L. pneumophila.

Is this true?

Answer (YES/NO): YES